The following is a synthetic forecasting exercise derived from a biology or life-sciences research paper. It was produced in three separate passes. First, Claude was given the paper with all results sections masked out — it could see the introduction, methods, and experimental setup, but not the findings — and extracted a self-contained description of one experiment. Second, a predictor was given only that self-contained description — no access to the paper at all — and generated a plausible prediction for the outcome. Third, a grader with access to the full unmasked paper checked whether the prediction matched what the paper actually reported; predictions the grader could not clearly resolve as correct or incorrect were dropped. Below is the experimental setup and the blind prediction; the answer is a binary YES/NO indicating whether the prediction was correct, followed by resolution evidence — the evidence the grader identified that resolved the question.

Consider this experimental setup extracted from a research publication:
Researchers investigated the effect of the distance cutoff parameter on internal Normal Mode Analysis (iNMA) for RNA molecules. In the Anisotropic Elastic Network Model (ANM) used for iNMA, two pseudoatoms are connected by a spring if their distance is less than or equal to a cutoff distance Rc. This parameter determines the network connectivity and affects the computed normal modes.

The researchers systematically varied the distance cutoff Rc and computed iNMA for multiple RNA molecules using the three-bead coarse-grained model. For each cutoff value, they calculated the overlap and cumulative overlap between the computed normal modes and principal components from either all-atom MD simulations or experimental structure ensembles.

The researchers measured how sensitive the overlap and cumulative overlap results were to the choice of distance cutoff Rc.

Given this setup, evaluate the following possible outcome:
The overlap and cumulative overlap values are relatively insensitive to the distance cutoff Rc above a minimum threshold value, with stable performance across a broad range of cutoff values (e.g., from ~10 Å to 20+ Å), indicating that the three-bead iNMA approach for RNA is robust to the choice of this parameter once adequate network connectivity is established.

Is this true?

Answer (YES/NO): NO